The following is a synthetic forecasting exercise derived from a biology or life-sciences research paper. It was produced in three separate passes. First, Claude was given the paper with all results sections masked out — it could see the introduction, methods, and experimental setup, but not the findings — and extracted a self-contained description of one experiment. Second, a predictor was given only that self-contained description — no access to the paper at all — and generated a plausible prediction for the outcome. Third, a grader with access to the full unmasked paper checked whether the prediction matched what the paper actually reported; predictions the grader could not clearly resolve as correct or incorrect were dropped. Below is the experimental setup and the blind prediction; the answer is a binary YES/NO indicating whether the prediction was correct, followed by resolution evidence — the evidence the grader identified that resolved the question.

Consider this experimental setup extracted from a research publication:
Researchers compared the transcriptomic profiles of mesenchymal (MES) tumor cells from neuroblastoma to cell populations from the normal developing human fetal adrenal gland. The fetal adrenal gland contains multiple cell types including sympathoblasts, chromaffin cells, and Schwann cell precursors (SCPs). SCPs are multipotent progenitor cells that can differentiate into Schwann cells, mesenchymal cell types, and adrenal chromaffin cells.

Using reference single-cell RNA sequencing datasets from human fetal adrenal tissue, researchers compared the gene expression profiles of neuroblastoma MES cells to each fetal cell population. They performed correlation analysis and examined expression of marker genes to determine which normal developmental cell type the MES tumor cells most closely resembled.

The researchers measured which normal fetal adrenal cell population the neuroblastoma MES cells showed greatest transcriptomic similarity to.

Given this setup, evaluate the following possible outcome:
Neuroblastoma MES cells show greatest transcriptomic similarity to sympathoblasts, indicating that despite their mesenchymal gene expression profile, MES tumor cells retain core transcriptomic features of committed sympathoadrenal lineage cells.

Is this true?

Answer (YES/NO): NO